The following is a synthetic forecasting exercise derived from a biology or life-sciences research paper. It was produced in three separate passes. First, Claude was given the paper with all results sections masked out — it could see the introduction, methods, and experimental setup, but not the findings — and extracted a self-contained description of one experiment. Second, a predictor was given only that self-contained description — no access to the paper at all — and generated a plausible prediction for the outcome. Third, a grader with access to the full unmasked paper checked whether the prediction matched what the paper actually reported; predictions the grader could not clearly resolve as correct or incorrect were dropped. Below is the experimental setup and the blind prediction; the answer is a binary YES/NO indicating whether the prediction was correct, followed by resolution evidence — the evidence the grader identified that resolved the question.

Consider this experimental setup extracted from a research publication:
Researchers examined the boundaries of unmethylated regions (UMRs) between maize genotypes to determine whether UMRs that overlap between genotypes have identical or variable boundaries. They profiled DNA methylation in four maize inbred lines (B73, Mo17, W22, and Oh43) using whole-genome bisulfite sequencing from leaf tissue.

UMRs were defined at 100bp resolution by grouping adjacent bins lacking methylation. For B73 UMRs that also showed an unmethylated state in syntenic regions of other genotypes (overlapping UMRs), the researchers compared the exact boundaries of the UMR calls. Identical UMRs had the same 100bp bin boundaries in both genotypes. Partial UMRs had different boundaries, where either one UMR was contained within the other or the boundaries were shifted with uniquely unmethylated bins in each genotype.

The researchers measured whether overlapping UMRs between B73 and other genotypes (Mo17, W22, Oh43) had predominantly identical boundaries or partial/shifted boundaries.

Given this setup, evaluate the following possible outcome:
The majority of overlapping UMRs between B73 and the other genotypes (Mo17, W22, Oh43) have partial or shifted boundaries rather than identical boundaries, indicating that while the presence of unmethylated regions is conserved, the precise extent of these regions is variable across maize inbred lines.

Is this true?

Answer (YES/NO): YES